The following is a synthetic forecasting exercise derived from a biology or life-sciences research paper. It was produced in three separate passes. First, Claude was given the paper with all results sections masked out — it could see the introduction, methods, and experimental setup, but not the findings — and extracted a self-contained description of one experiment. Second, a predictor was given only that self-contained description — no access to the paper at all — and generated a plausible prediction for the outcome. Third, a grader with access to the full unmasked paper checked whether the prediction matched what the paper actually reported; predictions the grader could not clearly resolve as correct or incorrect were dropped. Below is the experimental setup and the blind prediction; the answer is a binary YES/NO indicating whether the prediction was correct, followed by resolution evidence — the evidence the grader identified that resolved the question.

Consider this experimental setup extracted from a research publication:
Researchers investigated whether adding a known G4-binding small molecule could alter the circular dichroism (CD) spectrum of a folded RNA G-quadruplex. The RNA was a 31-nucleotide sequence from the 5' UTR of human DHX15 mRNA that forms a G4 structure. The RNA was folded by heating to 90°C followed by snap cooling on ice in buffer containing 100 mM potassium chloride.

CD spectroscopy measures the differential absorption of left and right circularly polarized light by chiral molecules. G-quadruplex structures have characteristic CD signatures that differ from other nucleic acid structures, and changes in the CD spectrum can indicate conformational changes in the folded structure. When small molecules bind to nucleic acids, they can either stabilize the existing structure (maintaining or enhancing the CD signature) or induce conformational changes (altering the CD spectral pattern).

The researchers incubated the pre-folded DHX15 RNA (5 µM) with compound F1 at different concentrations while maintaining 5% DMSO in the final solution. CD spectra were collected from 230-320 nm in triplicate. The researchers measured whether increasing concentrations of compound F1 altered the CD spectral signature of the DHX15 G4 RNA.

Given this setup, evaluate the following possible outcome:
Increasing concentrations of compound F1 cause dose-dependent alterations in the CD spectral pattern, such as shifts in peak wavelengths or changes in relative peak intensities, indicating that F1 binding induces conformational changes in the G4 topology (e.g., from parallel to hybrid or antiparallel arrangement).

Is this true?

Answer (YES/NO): NO